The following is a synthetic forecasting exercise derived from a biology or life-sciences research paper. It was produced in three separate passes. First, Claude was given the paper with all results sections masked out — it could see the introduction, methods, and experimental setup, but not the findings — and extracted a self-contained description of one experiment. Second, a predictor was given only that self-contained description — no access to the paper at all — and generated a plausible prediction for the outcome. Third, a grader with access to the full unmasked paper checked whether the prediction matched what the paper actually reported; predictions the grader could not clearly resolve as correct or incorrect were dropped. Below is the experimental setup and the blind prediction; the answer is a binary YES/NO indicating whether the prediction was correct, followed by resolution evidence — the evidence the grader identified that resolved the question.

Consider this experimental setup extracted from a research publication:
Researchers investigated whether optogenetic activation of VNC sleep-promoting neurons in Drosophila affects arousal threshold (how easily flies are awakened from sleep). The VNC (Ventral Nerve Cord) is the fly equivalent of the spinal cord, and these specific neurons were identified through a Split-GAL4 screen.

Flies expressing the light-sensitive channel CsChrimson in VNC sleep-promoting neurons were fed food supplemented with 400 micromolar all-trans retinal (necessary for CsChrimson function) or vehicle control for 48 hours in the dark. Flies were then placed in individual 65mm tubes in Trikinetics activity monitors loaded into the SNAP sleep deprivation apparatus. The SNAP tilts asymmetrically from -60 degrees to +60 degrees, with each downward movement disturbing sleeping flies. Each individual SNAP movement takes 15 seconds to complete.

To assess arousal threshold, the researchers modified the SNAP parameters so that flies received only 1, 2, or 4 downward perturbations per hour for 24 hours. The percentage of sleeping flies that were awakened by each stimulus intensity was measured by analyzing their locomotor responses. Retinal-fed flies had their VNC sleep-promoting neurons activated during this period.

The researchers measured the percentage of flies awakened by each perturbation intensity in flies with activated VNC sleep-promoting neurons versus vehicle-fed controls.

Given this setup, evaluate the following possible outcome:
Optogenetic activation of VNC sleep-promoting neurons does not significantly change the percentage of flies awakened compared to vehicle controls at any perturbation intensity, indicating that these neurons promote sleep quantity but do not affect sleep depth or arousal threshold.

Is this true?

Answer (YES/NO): NO